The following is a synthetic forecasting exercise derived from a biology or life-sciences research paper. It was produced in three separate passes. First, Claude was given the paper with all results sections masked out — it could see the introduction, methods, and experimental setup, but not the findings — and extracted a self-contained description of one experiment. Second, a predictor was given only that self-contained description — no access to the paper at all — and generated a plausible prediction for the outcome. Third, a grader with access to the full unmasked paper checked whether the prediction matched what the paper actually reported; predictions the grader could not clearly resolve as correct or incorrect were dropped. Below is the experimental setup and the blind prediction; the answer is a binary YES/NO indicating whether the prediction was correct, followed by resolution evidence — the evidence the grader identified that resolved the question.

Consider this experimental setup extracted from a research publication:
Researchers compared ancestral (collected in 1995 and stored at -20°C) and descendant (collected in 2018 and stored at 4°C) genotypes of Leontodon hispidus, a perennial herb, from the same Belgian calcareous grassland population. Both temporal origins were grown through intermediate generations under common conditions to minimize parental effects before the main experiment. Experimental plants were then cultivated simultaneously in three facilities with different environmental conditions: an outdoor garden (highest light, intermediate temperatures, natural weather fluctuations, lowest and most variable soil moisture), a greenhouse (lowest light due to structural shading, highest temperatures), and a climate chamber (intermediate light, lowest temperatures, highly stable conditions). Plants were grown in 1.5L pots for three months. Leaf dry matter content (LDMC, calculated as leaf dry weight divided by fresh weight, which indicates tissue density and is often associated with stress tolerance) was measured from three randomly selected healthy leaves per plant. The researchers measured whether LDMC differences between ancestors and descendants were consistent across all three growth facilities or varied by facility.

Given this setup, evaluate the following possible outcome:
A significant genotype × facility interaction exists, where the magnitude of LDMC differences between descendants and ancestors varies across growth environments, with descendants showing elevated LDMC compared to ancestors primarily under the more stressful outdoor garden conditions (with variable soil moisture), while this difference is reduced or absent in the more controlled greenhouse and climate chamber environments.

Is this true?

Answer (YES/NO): NO